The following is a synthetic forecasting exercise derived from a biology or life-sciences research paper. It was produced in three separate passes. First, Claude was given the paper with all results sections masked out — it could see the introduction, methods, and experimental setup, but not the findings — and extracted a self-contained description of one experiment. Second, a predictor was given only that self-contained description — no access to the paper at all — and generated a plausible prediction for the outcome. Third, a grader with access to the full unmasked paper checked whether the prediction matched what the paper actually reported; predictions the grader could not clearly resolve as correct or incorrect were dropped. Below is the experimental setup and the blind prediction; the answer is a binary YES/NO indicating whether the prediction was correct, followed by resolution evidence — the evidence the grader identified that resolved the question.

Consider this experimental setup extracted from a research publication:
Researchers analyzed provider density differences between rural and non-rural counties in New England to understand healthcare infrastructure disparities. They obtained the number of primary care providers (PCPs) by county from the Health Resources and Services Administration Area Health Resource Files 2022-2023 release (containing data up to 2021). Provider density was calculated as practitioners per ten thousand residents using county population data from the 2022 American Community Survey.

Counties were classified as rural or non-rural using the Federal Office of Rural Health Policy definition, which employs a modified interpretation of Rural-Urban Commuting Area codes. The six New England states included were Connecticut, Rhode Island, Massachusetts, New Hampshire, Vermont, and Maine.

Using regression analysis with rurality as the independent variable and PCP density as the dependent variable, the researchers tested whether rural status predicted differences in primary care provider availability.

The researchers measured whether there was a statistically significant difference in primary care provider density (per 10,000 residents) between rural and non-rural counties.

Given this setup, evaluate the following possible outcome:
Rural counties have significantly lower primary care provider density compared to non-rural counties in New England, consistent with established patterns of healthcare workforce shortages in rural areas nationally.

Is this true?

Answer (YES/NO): NO